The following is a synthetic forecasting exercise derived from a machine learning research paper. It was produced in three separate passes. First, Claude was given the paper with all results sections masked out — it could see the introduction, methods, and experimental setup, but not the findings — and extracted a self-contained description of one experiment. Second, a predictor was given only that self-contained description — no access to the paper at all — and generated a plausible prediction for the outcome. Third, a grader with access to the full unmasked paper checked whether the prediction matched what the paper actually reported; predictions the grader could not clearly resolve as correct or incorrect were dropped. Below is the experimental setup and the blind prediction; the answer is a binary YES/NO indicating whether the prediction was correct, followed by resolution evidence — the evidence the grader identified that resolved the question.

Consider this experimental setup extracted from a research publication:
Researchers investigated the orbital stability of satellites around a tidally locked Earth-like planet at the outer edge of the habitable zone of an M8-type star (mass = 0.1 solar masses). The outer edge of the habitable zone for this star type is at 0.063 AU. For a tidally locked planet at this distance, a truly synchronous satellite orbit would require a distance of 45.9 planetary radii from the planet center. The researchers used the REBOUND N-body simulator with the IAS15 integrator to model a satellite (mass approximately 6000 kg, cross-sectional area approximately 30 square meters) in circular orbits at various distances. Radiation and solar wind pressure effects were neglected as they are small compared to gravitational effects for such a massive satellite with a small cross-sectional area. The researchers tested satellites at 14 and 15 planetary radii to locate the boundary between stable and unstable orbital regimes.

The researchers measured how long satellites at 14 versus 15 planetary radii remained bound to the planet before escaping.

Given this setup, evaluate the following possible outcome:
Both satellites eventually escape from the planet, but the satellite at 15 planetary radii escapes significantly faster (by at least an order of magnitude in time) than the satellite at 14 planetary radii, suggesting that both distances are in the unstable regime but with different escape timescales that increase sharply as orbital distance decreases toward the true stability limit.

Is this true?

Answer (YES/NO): NO